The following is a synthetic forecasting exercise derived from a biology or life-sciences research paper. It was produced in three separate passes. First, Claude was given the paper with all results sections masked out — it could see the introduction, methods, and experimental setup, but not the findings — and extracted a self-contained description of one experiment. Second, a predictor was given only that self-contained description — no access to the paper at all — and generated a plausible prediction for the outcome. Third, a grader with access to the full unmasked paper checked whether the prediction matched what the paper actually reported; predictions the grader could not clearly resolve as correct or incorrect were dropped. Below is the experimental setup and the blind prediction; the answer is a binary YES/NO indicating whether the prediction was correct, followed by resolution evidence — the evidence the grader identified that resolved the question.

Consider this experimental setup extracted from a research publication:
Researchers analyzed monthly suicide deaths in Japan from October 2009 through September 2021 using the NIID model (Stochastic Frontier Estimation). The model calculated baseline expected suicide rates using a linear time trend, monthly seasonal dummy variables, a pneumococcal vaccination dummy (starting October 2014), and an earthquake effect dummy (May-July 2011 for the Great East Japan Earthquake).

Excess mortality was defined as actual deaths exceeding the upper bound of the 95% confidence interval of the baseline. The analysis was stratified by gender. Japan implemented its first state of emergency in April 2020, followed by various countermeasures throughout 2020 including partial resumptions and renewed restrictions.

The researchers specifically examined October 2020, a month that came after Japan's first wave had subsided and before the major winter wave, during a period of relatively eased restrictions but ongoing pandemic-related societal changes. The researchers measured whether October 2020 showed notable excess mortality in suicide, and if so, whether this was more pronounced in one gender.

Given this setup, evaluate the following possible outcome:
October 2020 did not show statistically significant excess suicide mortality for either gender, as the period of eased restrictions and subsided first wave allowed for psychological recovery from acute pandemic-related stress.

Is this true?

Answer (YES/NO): NO